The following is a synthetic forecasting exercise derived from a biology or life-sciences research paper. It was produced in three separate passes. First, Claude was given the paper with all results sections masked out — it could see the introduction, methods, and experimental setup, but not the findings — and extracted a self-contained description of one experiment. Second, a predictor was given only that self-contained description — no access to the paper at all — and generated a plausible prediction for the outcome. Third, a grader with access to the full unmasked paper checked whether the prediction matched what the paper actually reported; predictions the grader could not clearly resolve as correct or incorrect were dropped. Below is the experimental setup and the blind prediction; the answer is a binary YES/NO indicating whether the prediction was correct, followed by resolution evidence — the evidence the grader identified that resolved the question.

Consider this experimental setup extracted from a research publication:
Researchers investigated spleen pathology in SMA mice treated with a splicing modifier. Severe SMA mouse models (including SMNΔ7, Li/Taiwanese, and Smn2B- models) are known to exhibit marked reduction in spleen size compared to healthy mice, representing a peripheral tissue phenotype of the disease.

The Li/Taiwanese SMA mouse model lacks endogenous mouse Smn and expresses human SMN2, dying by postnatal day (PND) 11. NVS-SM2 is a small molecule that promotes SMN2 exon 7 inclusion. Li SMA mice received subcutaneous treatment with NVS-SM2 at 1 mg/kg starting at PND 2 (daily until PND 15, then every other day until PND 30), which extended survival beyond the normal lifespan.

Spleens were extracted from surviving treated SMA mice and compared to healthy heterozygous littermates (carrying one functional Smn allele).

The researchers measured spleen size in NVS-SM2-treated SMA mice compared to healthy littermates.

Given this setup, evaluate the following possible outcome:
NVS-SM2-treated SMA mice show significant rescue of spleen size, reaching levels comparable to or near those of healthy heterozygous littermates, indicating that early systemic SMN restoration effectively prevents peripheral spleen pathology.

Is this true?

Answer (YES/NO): YES